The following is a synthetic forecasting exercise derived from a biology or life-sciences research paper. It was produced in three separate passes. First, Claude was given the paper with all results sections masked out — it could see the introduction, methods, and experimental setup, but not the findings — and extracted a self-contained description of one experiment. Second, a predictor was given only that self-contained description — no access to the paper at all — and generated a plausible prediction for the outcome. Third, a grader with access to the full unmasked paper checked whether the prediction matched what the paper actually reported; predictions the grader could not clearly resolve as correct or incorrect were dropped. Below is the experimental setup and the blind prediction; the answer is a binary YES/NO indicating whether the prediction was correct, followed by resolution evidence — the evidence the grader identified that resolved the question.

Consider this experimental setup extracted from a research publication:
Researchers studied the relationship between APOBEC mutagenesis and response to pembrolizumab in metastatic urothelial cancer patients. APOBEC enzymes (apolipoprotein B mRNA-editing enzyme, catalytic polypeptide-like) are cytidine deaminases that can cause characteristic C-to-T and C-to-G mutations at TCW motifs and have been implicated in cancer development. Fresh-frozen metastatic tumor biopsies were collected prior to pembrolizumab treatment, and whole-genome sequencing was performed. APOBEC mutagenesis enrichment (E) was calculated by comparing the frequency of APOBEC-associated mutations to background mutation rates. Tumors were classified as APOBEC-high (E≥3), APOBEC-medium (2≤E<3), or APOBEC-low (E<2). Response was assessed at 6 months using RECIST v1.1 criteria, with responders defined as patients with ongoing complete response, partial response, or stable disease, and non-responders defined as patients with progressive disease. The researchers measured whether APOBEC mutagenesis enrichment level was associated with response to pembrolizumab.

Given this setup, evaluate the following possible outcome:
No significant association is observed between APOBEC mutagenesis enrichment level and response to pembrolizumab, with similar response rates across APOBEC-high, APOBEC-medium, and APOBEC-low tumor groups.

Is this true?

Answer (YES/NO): NO